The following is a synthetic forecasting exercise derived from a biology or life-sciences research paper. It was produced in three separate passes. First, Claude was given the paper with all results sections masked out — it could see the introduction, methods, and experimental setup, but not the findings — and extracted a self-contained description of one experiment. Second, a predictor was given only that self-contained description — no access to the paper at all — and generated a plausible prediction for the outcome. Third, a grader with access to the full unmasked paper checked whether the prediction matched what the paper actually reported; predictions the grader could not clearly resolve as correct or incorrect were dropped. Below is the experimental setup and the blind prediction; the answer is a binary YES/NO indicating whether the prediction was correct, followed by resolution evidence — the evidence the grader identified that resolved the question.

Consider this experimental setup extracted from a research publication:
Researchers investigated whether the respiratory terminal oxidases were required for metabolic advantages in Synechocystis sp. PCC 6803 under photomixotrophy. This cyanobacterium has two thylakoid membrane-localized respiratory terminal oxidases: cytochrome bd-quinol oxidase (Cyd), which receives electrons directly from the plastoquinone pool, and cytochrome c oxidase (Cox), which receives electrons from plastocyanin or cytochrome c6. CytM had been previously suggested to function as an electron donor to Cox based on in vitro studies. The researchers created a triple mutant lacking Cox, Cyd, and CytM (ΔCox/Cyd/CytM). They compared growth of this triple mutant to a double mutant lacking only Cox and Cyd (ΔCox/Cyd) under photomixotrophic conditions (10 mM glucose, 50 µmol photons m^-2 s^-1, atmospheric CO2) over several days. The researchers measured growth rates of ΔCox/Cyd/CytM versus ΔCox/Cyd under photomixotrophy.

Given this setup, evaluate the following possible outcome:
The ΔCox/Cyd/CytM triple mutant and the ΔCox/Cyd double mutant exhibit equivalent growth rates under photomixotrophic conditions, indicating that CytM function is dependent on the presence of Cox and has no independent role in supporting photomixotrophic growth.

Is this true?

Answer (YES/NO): NO